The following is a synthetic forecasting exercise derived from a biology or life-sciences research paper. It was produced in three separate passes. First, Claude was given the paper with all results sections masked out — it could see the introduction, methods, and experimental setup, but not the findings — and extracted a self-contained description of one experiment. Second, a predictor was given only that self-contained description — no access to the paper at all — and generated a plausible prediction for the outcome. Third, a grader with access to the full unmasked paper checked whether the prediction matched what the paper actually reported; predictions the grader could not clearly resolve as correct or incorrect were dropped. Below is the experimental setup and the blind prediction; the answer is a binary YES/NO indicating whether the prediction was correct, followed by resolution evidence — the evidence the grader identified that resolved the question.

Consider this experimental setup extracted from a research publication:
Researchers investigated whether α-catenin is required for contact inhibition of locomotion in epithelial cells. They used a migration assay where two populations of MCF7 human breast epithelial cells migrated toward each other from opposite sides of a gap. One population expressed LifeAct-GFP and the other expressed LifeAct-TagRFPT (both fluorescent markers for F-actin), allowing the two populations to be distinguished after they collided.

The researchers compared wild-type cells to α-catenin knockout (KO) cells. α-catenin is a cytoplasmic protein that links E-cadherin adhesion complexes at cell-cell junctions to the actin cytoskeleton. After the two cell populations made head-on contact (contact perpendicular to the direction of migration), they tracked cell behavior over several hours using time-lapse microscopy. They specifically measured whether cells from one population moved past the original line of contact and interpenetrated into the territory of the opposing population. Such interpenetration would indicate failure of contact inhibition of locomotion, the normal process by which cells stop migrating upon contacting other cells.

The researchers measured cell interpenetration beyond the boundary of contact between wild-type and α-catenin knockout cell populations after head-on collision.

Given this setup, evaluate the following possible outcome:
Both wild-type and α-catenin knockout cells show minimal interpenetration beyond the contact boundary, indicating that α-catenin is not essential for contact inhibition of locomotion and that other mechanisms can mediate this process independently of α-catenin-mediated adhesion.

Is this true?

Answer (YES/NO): NO